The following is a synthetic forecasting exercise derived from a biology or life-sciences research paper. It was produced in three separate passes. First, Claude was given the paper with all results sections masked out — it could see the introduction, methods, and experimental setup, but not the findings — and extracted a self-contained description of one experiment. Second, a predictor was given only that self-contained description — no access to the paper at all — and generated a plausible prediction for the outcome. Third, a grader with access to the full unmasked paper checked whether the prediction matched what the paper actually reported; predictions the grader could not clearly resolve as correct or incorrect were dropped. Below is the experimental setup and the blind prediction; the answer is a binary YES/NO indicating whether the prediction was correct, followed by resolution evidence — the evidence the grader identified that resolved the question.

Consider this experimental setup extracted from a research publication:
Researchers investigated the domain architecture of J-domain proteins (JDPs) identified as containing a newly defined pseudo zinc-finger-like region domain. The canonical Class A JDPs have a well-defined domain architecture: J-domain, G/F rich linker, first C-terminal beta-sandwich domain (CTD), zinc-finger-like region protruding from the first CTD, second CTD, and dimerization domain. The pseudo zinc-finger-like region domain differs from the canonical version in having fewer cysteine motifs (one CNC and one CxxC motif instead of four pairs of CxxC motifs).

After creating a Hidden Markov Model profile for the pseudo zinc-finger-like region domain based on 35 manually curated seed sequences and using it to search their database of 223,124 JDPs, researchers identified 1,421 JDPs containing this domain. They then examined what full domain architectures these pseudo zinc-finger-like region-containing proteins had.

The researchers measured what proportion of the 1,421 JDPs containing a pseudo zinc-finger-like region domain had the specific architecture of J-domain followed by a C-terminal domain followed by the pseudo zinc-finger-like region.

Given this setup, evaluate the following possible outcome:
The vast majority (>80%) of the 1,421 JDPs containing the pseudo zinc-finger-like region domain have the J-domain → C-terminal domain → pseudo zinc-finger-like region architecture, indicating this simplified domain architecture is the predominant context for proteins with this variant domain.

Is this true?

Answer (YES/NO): YES